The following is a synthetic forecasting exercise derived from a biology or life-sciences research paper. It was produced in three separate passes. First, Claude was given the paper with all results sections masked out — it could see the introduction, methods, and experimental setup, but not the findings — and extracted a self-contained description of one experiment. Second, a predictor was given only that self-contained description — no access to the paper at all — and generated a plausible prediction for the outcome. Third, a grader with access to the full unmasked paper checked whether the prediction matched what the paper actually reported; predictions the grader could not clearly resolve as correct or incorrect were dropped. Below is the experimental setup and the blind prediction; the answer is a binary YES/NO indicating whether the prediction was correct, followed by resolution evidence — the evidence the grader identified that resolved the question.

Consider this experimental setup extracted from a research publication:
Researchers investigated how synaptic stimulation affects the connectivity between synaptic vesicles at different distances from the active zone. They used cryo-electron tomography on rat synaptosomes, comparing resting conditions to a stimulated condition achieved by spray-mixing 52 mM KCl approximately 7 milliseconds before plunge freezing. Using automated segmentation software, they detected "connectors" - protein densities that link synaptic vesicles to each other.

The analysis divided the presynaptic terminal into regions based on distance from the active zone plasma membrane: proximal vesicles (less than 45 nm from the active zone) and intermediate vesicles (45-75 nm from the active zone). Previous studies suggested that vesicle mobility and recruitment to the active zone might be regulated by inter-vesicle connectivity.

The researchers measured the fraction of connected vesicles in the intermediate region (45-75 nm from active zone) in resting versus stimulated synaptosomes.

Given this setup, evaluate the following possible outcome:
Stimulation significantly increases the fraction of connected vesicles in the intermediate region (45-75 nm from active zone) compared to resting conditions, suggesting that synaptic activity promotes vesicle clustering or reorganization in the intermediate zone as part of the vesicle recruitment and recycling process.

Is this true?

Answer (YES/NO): NO